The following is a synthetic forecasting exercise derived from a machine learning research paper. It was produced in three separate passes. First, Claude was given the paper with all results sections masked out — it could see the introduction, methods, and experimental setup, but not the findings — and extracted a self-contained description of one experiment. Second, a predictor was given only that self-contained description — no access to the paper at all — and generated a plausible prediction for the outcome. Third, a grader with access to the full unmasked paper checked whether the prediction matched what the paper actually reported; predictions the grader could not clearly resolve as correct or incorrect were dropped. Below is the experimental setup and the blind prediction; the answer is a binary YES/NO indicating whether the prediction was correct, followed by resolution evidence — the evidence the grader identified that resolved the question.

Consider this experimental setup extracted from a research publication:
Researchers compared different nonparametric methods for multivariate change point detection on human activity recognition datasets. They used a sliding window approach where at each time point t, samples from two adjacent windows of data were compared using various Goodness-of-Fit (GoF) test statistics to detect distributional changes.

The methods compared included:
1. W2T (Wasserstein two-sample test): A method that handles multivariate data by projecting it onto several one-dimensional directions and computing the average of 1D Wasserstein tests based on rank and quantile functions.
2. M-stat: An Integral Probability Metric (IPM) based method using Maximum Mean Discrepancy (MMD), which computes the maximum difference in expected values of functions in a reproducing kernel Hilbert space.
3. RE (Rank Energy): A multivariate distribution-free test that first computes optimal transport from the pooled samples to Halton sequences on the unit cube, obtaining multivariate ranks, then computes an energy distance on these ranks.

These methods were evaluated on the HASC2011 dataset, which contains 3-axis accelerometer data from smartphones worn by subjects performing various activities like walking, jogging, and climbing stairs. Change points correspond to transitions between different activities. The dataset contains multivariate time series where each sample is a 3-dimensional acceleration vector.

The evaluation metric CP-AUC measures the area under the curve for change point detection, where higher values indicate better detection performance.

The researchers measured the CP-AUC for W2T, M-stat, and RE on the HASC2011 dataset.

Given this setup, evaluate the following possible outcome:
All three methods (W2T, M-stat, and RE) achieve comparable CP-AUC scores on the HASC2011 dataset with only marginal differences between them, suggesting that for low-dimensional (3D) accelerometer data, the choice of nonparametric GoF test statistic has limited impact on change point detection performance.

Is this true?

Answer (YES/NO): NO